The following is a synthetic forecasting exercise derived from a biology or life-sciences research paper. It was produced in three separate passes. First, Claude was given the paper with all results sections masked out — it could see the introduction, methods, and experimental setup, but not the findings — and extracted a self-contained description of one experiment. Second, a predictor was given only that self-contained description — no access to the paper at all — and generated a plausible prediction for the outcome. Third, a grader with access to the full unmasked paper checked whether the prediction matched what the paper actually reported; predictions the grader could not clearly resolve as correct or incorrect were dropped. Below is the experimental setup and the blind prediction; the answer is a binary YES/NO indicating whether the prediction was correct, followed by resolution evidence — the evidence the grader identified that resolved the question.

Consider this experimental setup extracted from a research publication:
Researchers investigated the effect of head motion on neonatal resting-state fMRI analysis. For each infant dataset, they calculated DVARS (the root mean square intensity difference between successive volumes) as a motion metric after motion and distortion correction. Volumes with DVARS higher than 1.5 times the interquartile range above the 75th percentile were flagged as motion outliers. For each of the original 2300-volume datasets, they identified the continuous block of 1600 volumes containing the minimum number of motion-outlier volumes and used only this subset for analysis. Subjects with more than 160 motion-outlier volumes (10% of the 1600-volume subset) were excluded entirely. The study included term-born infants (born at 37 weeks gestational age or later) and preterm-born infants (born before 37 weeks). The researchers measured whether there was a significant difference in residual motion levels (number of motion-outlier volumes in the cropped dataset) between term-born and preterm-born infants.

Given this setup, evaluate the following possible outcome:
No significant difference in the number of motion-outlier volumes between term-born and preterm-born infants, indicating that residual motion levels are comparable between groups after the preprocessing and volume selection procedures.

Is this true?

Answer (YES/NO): YES